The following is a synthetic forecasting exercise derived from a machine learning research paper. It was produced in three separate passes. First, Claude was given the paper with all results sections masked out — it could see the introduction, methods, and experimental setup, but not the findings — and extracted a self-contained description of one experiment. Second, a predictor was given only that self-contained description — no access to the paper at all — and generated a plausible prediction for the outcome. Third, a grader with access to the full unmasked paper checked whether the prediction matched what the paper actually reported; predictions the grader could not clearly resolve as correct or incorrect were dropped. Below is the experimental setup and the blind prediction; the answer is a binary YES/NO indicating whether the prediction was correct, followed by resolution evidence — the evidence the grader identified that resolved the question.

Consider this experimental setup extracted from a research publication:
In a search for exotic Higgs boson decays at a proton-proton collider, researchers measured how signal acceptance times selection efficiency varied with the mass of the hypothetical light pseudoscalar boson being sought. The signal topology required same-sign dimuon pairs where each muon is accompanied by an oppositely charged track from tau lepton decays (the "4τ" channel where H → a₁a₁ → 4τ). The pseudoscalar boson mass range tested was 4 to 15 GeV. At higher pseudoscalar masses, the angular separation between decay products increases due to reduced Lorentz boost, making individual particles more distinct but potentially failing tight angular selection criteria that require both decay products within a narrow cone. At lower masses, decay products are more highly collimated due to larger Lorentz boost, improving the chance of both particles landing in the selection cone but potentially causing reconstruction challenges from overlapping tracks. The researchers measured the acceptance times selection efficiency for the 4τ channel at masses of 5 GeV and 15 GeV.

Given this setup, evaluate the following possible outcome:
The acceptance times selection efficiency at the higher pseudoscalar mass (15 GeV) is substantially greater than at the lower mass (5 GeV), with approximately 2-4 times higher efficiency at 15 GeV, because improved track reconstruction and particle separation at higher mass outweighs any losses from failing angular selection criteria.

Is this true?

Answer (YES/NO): NO